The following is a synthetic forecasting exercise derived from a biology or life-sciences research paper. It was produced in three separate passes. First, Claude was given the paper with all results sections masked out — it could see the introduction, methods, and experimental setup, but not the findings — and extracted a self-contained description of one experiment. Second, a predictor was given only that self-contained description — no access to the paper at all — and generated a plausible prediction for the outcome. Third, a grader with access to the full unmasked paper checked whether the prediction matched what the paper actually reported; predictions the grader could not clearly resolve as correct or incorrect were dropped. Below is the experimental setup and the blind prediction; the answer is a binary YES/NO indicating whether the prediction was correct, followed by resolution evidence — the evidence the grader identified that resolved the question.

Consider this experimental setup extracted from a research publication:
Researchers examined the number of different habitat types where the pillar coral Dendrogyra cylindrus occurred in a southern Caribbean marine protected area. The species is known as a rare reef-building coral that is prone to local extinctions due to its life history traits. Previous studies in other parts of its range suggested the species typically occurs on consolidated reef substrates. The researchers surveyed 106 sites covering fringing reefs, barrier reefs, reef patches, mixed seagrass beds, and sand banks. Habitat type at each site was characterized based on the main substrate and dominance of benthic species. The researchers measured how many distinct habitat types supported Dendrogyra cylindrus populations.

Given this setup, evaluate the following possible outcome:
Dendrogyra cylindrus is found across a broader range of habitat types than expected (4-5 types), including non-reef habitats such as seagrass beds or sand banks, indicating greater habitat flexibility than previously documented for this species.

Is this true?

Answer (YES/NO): NO